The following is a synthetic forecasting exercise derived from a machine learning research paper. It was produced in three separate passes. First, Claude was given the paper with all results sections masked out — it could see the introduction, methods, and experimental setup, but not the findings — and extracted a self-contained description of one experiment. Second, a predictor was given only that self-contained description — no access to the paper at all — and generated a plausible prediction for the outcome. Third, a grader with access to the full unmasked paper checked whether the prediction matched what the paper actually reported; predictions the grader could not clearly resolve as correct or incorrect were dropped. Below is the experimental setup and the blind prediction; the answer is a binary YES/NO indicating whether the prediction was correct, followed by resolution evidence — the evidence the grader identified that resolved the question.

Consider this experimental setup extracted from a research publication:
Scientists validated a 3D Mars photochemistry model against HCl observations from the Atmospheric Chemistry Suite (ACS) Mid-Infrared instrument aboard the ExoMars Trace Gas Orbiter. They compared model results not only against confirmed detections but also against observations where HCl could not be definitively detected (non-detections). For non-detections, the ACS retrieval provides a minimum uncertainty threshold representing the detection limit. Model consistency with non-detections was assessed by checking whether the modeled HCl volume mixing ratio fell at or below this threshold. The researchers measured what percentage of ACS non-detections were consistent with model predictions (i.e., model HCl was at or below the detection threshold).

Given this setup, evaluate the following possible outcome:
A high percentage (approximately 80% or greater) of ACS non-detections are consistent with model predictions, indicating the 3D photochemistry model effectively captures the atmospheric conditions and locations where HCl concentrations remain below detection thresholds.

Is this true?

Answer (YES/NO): NO